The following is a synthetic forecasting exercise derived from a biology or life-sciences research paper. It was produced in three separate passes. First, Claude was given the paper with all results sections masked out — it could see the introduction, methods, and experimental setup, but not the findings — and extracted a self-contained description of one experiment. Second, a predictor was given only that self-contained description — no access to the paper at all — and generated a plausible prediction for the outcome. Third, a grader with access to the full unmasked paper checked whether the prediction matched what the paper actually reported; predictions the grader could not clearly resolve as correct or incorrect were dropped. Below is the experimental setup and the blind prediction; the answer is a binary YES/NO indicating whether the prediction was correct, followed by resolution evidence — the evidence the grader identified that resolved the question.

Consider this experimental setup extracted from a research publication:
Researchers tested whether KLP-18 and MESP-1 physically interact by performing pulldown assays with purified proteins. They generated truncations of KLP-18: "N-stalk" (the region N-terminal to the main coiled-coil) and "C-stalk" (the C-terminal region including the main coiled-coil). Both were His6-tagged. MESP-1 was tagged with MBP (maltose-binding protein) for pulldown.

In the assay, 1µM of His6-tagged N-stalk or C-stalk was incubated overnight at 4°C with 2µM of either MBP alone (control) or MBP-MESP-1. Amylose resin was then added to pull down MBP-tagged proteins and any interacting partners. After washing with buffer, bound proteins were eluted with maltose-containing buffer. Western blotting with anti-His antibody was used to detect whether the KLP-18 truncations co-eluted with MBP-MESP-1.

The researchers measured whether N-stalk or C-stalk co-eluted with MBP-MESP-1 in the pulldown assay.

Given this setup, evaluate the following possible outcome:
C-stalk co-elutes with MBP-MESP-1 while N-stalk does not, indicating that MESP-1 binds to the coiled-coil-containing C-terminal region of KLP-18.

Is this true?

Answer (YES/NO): NO